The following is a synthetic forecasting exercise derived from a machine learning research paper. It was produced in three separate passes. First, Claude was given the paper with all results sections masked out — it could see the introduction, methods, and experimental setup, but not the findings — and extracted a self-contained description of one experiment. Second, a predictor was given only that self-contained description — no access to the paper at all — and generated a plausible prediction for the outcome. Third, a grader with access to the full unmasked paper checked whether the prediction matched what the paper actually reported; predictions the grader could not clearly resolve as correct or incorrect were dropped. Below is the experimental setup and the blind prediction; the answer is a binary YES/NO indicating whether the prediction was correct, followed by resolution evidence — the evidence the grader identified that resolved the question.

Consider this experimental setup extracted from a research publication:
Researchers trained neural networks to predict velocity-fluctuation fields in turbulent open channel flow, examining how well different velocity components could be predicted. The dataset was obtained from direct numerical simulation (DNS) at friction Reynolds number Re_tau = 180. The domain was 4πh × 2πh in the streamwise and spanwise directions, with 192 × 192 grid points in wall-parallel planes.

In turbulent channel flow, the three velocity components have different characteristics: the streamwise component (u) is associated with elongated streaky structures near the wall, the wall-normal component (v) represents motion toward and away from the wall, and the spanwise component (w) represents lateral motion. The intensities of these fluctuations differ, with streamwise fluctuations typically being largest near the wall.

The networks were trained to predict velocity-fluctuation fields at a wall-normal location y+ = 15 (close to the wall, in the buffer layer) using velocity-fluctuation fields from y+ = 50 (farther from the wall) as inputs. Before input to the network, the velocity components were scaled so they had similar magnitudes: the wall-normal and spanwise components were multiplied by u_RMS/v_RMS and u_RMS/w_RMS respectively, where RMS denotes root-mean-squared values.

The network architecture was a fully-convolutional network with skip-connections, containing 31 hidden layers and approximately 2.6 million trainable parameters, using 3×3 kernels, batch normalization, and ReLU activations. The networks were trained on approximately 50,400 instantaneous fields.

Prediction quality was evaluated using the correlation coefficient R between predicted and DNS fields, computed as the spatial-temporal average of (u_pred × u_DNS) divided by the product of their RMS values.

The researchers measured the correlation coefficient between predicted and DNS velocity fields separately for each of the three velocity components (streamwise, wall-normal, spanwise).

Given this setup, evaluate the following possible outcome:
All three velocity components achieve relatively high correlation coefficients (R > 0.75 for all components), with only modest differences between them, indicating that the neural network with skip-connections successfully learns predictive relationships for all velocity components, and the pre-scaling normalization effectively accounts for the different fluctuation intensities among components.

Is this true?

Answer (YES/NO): YES